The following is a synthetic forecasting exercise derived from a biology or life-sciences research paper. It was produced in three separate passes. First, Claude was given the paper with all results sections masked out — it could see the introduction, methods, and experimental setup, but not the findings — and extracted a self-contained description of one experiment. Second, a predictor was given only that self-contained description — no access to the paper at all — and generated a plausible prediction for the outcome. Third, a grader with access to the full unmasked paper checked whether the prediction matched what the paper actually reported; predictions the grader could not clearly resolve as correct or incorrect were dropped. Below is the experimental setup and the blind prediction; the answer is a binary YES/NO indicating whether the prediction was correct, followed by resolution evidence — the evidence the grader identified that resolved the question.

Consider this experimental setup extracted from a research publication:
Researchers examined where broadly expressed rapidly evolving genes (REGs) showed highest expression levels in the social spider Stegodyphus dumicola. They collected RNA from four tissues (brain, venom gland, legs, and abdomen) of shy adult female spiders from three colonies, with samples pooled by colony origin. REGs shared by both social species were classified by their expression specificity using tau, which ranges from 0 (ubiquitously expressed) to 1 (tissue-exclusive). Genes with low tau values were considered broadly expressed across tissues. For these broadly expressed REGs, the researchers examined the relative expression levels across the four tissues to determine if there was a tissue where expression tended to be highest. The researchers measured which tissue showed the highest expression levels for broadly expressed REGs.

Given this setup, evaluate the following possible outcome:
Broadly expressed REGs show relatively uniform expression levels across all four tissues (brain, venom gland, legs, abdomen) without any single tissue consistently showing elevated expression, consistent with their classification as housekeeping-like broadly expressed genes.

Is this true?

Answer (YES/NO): NO